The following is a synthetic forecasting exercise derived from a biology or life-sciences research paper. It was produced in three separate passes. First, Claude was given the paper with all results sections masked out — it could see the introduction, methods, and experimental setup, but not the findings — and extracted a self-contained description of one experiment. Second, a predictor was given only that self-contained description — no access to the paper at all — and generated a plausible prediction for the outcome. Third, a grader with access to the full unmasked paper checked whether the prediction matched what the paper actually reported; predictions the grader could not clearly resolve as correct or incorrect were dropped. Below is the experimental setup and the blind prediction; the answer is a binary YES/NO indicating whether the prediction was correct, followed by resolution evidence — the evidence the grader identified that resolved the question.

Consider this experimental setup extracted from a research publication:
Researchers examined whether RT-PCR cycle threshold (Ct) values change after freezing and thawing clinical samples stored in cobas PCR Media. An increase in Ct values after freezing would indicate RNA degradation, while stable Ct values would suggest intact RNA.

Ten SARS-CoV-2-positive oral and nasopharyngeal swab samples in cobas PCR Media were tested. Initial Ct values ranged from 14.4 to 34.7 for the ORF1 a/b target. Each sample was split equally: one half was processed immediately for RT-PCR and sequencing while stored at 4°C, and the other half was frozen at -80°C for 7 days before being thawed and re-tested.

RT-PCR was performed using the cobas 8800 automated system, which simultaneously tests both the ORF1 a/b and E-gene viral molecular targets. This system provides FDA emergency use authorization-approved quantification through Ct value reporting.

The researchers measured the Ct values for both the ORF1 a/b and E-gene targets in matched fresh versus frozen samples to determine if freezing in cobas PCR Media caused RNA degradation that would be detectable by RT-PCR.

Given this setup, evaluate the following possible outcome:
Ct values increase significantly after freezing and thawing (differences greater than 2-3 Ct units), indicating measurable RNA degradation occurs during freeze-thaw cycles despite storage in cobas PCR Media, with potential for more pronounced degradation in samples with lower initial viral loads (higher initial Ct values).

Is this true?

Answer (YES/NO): NO